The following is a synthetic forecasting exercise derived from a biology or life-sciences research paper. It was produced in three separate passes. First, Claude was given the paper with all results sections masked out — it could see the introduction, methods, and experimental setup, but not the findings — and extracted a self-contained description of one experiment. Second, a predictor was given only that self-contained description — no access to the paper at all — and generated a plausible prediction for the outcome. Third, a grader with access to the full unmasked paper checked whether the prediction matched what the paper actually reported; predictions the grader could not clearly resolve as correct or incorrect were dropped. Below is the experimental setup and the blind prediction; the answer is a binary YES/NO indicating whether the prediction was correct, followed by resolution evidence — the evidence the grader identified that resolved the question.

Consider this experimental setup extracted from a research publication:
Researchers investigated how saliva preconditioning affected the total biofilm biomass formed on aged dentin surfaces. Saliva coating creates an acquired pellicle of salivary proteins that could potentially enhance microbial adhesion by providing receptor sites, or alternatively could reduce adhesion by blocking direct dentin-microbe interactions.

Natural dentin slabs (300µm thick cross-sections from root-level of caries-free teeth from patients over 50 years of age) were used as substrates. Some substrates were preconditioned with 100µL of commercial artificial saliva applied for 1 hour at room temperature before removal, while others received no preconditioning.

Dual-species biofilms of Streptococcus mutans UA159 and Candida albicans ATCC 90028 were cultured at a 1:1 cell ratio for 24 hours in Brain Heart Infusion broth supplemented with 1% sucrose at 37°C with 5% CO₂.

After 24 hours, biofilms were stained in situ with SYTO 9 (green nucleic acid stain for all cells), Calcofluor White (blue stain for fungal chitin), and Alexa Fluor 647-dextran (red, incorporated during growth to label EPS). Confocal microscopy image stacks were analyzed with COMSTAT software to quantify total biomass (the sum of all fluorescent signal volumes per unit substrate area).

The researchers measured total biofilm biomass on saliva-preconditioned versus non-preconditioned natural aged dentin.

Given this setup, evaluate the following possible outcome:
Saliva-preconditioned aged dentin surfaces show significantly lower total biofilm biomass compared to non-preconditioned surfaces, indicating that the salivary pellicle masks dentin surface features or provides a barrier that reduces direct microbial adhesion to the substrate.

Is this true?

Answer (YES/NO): NO